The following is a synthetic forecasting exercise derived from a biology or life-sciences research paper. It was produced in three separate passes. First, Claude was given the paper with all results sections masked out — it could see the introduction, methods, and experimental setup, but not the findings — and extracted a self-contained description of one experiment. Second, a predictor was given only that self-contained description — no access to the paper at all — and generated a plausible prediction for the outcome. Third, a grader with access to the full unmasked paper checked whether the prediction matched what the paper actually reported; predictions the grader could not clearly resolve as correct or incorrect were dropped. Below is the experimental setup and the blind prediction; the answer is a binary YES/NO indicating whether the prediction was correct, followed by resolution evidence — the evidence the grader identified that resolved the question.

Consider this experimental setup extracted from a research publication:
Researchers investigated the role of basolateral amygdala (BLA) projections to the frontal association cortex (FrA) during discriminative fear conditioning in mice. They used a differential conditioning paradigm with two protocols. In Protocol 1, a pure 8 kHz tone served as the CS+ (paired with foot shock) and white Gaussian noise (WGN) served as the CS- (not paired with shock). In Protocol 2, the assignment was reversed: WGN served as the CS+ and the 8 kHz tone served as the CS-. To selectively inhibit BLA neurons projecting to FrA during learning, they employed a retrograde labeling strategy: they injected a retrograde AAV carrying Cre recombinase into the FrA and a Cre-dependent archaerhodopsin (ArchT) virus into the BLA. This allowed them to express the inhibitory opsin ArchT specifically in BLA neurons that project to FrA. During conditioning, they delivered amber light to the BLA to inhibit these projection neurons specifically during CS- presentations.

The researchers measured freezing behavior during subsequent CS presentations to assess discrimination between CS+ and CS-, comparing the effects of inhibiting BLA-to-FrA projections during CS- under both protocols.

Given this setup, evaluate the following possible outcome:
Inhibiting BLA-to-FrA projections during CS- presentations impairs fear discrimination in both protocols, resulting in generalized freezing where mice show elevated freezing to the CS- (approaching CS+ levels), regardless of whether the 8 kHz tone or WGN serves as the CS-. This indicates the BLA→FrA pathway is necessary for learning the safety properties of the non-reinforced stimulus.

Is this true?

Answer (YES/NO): NO